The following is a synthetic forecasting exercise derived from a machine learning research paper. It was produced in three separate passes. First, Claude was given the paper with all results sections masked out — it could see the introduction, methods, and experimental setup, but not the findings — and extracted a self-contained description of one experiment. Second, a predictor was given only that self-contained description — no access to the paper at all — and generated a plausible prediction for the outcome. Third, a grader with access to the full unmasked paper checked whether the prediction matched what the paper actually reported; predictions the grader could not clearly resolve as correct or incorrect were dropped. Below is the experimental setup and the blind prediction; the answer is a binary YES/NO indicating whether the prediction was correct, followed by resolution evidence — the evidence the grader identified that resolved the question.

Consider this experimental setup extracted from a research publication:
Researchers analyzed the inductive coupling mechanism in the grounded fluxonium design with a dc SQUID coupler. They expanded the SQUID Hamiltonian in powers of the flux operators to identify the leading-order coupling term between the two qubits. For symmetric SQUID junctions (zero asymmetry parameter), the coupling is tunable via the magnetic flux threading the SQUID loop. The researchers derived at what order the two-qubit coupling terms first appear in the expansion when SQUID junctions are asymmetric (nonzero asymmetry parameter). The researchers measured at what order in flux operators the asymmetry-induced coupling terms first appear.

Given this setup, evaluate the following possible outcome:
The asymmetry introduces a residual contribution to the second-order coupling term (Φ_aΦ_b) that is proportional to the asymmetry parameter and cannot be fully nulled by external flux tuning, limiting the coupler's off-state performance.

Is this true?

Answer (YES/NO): NO